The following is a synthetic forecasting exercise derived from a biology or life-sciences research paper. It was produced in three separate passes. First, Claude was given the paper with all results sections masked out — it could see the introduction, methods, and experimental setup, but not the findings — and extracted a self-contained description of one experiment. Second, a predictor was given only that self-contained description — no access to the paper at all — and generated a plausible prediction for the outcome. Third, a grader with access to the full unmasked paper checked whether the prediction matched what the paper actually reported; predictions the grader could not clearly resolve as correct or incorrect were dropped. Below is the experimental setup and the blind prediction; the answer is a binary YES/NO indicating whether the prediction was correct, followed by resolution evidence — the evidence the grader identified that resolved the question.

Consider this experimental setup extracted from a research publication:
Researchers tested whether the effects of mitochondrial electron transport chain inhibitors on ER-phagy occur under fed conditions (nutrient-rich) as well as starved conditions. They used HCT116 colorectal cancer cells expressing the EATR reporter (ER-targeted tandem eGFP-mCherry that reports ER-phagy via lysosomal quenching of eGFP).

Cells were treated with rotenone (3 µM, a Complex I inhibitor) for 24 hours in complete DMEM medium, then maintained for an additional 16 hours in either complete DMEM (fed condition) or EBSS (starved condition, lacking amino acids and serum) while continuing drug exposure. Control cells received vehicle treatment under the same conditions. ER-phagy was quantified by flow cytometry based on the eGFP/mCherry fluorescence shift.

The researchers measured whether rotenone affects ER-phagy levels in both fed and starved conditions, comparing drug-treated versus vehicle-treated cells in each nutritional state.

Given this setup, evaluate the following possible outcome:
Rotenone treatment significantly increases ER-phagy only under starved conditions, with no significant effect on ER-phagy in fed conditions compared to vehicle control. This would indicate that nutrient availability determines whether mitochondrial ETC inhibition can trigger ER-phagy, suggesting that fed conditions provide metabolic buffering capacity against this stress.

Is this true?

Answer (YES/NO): NO